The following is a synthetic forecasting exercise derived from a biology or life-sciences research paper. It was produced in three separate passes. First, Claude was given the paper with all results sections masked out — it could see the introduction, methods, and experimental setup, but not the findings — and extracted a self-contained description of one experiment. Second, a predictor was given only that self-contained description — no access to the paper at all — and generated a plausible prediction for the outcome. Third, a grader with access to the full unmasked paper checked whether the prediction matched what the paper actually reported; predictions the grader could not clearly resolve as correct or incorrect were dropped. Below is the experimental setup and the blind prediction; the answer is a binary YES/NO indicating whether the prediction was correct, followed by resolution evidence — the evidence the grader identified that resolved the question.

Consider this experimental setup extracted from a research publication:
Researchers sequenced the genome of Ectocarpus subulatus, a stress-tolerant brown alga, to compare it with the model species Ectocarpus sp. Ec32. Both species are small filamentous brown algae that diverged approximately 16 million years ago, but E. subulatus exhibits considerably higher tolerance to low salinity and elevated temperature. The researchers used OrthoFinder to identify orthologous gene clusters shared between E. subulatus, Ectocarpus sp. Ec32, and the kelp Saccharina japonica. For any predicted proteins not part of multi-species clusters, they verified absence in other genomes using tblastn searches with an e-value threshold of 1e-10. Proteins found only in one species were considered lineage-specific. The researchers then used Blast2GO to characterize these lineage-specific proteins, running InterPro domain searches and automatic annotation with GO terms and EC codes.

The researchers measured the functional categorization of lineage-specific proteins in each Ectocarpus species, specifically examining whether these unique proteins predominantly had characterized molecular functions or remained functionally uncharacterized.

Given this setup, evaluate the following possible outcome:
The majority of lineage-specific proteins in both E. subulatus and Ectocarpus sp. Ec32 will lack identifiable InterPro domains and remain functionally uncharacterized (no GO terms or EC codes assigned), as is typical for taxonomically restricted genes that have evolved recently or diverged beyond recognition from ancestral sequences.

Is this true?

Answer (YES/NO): YES